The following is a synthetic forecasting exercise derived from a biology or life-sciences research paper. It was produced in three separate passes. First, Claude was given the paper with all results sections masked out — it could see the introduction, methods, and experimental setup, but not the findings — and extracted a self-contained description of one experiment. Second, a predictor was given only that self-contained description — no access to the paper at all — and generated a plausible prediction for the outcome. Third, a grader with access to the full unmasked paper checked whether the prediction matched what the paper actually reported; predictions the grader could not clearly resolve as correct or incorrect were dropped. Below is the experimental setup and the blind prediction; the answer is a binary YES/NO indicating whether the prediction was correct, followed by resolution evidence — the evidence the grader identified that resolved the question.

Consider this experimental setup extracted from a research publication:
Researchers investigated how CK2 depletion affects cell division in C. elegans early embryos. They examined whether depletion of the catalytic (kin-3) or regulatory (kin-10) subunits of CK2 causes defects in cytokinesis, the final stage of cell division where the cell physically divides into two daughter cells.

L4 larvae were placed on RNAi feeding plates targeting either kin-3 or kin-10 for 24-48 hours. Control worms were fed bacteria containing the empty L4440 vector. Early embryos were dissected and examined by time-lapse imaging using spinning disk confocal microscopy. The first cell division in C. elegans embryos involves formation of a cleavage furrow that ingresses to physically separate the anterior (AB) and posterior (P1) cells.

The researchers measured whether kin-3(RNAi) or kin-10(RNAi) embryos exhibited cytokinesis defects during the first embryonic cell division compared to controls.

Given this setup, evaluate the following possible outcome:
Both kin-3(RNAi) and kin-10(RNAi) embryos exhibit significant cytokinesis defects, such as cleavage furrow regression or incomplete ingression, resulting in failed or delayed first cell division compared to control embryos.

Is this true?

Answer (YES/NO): NO